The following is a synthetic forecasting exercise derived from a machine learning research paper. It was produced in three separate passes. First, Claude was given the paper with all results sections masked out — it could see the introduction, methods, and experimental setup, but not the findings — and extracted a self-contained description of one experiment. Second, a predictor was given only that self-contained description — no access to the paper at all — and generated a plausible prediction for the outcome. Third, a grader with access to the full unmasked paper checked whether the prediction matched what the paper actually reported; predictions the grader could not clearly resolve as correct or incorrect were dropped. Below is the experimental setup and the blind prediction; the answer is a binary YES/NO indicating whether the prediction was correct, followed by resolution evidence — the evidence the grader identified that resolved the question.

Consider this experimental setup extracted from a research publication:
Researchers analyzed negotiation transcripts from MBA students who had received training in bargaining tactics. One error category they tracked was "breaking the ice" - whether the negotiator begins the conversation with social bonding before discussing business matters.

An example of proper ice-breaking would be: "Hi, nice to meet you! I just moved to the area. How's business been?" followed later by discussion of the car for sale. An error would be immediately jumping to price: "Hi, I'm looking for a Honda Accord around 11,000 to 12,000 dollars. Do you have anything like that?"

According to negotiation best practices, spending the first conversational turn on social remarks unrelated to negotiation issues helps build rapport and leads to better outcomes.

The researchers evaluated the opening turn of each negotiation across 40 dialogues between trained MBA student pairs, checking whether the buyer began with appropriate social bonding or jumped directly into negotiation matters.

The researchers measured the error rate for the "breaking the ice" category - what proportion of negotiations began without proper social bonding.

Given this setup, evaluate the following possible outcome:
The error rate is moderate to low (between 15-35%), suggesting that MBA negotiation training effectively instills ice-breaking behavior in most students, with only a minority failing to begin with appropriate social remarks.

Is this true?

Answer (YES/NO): NO